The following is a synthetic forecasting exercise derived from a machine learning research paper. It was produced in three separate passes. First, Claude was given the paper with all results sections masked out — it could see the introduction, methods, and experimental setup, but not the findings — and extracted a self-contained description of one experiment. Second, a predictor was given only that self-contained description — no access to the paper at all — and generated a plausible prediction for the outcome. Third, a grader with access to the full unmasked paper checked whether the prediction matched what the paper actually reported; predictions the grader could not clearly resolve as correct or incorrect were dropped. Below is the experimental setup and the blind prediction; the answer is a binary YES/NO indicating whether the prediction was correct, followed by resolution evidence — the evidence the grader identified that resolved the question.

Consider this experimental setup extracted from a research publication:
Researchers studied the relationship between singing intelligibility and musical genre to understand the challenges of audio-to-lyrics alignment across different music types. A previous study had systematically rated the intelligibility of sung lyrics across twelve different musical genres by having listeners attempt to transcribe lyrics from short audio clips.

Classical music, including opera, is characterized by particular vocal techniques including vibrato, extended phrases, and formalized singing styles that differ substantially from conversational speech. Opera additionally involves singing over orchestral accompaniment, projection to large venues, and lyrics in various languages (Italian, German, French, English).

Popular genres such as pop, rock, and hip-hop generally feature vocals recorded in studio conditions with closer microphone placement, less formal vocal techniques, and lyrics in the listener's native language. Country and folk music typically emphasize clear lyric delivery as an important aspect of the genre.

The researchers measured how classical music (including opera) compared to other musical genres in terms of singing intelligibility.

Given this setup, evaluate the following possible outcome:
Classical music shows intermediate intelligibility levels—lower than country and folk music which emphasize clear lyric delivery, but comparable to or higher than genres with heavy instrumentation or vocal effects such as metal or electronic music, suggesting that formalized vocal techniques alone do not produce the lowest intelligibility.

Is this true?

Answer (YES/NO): NO